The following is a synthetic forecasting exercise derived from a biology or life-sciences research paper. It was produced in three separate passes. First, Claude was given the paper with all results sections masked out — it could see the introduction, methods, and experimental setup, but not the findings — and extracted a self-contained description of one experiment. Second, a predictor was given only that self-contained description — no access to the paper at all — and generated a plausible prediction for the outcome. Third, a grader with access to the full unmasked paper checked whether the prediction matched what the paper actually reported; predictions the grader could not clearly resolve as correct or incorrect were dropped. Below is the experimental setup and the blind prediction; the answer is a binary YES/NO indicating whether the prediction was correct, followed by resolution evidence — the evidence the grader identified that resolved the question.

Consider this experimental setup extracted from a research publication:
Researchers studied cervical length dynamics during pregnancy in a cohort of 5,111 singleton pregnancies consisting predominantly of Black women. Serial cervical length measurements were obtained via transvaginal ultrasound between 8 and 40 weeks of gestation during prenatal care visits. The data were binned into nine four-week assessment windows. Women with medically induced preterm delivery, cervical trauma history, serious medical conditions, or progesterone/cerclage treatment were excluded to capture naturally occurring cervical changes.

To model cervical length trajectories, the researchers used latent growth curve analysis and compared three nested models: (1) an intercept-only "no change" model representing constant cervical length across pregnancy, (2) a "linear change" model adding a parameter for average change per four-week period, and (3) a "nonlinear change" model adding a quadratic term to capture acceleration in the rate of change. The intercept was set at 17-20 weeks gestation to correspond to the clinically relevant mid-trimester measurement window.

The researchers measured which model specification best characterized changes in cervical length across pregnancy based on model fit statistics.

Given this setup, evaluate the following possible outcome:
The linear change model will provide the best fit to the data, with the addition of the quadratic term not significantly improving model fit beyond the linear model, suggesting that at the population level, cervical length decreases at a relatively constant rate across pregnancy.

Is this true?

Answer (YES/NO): NO